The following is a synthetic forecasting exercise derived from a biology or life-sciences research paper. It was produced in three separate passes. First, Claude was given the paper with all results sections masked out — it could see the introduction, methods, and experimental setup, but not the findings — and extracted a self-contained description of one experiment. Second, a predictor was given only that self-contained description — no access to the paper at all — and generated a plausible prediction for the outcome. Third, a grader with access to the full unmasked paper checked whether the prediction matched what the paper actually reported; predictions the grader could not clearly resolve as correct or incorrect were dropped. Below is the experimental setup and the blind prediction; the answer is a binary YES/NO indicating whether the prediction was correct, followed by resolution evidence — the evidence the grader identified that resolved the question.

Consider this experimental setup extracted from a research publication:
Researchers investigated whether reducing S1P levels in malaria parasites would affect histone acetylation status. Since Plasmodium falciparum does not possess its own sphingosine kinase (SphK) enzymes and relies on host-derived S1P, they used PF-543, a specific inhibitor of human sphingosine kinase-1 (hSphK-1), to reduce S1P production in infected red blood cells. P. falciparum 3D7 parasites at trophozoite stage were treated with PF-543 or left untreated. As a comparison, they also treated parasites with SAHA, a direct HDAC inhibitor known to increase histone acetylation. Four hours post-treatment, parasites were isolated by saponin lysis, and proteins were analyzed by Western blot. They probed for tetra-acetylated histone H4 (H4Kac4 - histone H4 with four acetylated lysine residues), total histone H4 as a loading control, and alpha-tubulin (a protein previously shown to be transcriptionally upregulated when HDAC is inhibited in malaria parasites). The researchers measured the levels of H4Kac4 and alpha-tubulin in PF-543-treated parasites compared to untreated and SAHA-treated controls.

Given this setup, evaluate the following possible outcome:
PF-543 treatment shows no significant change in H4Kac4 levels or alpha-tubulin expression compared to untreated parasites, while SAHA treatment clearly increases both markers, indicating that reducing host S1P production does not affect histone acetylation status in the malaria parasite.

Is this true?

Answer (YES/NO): NO